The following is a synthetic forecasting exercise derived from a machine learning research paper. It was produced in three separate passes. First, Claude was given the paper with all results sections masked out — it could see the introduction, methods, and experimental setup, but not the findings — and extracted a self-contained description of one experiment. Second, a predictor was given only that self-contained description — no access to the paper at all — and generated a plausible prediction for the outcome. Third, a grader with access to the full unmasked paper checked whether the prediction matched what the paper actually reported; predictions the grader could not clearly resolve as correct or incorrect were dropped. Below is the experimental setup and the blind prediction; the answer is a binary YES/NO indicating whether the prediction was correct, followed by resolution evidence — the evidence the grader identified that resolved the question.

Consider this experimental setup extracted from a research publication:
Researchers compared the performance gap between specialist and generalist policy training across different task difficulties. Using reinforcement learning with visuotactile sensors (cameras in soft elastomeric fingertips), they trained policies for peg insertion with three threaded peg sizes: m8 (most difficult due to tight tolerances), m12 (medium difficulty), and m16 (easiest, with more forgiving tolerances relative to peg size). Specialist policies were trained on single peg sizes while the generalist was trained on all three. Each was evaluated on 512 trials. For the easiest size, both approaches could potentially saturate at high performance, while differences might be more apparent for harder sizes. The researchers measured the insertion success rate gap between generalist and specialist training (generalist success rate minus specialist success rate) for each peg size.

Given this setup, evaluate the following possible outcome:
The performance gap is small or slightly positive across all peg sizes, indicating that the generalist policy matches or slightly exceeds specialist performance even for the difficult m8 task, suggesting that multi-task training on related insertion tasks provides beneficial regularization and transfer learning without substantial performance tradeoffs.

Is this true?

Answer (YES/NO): YES